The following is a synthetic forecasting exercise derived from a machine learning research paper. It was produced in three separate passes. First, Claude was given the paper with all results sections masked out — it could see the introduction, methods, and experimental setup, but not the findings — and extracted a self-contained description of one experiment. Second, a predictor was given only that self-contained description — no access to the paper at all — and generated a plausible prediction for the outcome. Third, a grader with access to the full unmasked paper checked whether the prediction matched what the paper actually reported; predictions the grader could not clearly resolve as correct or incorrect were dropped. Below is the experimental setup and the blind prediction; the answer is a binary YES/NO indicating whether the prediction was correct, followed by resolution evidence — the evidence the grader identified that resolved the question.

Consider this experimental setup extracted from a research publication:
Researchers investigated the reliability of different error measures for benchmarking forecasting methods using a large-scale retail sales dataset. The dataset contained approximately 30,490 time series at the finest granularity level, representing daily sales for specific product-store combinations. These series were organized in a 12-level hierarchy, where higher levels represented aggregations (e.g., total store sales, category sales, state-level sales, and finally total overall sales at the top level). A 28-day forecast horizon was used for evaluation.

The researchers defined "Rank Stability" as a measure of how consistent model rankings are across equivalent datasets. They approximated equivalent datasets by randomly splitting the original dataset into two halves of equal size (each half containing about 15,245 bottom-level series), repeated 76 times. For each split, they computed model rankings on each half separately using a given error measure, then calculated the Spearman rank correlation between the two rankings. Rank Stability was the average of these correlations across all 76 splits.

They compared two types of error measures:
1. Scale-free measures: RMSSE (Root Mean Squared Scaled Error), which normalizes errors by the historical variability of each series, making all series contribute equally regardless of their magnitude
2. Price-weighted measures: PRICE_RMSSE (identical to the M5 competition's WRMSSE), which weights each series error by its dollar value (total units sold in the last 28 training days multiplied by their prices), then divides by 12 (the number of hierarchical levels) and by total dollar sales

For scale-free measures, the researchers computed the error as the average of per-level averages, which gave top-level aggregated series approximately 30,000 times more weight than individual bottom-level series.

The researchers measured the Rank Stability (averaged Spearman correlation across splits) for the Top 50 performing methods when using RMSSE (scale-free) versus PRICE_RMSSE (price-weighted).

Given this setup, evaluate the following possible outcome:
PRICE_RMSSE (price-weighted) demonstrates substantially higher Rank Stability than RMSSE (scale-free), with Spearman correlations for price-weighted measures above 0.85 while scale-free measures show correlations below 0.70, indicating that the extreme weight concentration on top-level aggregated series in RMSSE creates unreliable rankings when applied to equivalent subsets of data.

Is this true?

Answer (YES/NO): NO